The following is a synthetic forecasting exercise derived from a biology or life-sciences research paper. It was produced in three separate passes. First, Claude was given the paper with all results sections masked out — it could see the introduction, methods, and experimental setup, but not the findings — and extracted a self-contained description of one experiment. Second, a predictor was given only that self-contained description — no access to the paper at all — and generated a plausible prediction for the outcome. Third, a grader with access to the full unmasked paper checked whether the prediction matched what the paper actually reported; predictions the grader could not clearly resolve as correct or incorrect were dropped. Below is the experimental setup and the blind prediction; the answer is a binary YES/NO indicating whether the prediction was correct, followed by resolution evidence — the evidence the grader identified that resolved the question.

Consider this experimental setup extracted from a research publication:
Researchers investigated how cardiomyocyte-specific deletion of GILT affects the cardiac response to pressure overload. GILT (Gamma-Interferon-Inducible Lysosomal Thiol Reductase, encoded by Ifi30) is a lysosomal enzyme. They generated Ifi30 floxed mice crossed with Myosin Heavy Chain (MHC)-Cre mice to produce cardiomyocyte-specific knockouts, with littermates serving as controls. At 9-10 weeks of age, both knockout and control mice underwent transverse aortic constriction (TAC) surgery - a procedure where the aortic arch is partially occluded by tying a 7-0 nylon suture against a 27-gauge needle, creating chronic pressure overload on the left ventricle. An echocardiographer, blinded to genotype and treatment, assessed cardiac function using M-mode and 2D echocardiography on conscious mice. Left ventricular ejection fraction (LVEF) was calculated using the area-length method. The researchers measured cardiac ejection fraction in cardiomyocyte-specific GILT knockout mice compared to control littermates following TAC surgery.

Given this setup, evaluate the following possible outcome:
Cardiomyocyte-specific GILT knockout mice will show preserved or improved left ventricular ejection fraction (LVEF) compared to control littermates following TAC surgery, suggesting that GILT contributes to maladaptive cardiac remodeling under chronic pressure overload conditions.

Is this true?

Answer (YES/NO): NO